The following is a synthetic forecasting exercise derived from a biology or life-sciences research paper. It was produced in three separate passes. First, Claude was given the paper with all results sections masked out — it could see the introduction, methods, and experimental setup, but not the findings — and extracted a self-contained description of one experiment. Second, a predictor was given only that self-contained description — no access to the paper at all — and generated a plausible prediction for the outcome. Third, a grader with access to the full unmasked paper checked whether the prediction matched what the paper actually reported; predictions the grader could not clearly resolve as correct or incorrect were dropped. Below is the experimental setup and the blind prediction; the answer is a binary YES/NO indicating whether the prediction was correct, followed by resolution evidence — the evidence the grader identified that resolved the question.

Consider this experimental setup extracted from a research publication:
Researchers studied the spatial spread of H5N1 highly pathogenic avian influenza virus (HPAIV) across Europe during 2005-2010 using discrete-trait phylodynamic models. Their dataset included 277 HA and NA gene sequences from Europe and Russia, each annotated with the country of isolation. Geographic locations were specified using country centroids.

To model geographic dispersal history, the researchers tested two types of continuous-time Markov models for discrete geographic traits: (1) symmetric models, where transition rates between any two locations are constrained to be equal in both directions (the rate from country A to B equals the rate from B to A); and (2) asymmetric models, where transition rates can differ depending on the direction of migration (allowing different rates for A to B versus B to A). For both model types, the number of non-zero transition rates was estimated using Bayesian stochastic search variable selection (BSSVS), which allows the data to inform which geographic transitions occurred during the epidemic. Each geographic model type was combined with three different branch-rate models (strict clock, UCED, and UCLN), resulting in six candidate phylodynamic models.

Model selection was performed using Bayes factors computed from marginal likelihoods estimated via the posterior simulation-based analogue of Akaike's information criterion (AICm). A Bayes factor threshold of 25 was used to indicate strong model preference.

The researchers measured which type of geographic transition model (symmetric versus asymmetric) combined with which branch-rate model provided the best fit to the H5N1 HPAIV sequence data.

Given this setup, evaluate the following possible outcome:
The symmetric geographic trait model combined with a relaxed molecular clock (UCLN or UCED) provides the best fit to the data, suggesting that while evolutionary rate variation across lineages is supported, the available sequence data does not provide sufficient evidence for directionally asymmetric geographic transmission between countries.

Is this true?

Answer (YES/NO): YES